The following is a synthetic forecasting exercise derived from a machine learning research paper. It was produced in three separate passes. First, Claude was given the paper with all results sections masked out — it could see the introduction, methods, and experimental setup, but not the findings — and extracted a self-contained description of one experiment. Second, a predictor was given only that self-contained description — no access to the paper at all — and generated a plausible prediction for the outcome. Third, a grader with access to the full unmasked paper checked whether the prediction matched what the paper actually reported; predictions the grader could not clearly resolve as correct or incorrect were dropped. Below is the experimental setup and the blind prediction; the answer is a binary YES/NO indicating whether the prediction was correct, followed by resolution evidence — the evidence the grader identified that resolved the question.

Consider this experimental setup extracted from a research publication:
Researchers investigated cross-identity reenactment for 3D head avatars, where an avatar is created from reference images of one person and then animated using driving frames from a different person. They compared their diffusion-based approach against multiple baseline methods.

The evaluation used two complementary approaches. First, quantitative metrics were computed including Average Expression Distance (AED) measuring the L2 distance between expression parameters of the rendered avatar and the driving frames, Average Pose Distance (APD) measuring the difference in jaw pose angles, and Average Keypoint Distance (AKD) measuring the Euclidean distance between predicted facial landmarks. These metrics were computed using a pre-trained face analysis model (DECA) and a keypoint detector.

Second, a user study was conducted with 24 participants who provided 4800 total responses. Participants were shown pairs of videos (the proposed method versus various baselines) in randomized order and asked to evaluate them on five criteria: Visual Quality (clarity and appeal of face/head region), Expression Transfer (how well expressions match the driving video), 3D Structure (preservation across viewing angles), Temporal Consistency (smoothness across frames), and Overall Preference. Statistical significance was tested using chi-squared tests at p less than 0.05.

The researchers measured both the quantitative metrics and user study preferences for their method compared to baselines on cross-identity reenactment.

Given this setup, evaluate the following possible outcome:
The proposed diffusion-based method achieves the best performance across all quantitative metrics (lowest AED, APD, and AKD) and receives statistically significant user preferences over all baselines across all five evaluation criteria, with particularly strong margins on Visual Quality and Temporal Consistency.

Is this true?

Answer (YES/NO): NO